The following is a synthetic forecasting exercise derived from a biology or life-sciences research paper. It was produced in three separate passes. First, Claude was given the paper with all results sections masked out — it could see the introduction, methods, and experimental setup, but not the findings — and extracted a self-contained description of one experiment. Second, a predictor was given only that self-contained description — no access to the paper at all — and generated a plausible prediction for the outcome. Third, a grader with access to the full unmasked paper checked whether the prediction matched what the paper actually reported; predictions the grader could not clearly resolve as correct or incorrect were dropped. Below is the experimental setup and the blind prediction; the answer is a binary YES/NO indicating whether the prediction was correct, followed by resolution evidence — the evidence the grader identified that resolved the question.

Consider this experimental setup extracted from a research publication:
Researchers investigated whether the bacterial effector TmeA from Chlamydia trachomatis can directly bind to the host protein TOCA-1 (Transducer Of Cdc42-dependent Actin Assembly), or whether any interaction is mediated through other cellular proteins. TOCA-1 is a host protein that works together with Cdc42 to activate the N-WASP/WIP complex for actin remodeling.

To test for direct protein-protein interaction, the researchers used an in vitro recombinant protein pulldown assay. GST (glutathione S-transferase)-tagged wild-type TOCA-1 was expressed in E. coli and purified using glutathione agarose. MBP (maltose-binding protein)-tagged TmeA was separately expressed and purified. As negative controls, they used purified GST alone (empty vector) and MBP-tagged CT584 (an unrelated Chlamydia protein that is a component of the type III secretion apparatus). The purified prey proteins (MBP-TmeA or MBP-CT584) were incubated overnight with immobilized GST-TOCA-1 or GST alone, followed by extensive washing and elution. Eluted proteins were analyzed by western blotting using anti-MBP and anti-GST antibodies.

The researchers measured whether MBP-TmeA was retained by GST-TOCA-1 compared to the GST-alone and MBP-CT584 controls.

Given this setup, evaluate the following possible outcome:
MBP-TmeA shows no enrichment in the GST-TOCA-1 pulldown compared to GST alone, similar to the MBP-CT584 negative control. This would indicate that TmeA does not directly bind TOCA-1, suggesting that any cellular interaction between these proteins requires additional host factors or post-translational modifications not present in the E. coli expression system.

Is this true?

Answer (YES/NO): NO